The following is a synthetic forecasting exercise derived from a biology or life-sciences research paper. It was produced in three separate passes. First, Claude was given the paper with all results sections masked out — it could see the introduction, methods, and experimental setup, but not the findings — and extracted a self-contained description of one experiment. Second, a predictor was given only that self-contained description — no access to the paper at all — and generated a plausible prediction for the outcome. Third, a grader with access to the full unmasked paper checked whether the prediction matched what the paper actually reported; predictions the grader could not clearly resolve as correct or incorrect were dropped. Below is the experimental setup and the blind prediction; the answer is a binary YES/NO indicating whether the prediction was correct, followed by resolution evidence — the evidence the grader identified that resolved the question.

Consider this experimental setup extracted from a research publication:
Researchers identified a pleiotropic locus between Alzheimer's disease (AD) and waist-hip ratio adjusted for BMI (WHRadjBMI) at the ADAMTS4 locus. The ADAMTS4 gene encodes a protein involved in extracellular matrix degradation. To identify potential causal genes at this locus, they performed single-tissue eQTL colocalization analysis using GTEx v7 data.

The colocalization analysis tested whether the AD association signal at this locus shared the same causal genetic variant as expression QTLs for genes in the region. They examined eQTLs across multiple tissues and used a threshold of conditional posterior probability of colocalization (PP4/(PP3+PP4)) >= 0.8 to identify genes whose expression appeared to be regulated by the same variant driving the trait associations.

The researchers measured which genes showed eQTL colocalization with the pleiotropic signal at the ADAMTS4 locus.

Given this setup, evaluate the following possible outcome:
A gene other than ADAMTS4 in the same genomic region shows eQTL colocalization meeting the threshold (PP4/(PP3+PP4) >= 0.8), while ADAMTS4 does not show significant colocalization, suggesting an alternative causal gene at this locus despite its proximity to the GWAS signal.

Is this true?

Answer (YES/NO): YES